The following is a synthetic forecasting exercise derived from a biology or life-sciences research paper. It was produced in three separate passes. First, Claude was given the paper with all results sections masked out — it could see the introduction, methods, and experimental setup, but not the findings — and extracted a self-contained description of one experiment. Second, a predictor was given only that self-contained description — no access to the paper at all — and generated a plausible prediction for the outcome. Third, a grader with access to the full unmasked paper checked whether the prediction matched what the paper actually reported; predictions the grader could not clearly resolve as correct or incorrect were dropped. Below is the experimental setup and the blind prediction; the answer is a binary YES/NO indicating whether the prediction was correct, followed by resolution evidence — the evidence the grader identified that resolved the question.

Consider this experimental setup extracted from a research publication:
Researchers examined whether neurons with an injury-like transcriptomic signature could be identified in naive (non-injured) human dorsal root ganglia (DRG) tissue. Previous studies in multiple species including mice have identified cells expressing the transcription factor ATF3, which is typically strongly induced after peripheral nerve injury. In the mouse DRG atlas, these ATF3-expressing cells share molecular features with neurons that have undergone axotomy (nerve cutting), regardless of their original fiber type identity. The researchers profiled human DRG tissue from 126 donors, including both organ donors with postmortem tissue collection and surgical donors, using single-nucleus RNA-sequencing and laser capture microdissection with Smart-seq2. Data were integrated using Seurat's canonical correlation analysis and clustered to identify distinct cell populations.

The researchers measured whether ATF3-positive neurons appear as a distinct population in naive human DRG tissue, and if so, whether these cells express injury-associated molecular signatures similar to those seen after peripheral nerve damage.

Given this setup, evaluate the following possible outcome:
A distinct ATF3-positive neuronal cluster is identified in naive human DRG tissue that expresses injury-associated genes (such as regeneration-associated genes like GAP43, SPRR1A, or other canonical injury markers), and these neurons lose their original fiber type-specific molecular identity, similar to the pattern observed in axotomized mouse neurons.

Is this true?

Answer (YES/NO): YES